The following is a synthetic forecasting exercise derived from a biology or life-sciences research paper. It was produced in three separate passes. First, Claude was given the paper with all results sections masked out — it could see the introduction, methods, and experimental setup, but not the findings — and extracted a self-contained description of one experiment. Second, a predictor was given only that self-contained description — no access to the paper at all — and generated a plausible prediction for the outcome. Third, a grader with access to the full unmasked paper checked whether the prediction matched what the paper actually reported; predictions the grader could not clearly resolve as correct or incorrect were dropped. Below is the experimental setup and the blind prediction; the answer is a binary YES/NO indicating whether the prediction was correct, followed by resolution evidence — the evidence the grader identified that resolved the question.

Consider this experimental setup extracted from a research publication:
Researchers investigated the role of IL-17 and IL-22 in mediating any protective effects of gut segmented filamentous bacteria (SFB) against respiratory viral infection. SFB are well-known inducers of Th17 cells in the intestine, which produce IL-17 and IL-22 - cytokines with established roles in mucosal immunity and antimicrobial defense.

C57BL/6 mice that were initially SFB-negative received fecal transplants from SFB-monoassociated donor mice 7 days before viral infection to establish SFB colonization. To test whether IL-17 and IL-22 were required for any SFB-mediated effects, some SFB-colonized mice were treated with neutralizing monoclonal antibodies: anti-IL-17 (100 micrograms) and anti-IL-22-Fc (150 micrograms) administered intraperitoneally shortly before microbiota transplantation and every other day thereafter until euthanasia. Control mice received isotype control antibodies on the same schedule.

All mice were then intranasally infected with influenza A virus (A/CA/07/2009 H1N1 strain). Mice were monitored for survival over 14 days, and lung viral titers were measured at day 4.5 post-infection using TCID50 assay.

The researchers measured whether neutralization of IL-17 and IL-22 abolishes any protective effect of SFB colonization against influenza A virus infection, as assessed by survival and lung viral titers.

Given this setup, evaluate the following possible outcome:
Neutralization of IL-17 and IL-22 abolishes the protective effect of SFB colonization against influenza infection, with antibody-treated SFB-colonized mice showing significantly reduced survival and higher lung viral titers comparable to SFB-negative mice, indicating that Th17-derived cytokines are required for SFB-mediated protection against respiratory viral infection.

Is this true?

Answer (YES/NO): NO